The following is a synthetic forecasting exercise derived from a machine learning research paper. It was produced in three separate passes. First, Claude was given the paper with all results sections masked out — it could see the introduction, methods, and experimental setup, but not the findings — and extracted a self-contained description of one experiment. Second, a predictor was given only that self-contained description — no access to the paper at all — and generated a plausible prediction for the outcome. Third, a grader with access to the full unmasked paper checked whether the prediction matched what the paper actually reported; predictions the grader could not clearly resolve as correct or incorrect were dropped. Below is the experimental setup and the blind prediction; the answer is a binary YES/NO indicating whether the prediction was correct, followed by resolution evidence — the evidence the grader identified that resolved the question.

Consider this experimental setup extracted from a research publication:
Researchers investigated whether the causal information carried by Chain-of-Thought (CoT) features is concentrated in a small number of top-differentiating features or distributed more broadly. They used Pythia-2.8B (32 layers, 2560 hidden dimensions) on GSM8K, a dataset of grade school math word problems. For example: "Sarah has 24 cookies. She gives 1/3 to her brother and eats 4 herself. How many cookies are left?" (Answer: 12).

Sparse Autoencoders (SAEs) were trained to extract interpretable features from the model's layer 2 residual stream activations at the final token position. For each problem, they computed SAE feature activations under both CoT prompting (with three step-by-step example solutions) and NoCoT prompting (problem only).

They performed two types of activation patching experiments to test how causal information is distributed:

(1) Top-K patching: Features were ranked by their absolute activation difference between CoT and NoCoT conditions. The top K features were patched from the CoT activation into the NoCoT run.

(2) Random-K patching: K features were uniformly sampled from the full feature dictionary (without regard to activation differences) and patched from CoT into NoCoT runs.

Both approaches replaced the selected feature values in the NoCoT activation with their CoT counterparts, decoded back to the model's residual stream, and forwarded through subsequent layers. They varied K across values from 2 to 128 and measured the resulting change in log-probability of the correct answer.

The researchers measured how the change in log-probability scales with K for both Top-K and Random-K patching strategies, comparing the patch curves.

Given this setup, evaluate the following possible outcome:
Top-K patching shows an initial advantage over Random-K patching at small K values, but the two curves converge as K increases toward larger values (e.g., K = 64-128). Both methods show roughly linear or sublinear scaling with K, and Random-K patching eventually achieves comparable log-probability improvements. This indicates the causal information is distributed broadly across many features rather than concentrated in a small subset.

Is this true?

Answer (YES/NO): NO